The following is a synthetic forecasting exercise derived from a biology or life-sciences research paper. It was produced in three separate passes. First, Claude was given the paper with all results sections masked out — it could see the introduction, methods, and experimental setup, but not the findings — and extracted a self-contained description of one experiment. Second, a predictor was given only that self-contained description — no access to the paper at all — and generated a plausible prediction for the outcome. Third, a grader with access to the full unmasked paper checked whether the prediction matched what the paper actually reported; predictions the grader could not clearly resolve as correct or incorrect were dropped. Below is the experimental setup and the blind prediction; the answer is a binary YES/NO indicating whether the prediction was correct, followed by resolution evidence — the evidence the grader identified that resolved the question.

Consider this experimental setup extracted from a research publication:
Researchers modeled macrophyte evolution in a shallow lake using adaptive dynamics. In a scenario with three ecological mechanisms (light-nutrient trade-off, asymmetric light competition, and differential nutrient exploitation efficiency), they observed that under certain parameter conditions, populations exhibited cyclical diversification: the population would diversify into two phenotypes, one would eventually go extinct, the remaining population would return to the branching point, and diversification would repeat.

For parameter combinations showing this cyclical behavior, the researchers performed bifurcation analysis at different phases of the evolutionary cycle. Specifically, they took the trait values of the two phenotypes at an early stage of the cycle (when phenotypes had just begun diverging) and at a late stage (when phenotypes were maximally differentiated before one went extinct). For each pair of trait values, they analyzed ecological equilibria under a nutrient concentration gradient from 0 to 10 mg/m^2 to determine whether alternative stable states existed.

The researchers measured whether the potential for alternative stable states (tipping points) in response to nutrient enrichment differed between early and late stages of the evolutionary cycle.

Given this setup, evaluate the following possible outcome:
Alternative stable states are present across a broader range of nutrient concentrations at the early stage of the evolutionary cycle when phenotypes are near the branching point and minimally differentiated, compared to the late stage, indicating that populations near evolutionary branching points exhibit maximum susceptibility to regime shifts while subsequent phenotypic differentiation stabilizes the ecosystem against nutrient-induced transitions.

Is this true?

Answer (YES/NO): NO